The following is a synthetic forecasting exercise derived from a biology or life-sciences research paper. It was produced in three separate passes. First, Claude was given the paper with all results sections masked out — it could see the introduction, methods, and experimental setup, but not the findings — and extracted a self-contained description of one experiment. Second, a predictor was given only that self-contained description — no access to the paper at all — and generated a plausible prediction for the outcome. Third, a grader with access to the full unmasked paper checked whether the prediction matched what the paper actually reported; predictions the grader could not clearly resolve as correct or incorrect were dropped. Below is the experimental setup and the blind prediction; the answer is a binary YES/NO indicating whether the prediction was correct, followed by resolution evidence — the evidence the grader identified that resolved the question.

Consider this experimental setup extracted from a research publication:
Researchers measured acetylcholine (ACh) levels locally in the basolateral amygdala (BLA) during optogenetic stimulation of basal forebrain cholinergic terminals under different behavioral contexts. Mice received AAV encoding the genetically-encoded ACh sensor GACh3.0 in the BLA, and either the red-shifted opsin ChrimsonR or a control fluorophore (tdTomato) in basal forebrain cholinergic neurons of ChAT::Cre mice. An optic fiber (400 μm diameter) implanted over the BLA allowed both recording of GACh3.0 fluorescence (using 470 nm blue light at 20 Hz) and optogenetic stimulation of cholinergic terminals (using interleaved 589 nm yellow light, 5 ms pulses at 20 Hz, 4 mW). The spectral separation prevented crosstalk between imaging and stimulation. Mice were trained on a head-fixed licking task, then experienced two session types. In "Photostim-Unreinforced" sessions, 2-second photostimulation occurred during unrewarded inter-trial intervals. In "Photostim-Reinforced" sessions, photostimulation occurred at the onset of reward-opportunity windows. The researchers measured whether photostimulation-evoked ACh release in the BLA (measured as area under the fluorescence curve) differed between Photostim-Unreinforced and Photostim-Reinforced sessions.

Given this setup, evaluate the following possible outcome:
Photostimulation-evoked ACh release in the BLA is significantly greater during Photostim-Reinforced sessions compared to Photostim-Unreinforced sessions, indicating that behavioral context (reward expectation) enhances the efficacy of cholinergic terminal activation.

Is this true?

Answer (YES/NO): NO